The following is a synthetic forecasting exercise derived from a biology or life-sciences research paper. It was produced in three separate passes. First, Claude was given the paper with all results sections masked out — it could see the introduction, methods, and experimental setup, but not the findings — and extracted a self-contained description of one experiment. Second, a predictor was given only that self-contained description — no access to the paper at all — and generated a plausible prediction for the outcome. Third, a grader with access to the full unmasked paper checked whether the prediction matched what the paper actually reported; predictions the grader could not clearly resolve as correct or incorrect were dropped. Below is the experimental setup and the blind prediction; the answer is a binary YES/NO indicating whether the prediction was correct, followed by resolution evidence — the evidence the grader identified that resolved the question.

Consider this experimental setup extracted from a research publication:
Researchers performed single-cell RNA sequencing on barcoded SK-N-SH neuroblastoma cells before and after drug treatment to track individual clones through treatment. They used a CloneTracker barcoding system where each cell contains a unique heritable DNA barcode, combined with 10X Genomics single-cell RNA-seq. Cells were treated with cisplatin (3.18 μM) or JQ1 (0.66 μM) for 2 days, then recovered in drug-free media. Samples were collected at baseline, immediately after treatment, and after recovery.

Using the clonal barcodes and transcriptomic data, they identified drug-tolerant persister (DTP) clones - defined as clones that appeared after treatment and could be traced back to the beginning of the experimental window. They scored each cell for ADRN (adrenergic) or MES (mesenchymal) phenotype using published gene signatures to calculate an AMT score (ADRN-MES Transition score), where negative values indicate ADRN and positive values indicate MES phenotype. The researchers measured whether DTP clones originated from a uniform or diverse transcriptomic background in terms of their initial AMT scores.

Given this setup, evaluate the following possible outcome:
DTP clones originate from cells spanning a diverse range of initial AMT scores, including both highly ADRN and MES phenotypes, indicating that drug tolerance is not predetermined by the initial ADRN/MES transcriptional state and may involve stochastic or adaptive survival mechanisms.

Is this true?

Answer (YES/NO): NO